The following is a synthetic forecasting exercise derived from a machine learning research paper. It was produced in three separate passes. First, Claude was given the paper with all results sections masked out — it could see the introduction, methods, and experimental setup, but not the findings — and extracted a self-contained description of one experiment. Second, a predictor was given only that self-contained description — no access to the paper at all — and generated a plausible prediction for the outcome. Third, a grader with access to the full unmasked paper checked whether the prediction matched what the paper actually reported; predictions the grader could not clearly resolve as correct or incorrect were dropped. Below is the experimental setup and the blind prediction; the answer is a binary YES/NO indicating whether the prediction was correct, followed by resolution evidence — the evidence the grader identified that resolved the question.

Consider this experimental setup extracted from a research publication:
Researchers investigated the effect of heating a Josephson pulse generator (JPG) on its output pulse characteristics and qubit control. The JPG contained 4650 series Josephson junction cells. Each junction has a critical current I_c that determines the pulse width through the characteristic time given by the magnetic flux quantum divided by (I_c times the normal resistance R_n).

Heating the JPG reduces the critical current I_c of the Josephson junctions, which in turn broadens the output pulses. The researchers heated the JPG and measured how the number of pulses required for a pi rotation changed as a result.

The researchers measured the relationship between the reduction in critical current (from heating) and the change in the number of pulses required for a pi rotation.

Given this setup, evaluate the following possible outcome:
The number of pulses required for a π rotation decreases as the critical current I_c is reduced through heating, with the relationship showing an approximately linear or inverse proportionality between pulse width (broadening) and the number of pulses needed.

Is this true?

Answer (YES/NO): NO